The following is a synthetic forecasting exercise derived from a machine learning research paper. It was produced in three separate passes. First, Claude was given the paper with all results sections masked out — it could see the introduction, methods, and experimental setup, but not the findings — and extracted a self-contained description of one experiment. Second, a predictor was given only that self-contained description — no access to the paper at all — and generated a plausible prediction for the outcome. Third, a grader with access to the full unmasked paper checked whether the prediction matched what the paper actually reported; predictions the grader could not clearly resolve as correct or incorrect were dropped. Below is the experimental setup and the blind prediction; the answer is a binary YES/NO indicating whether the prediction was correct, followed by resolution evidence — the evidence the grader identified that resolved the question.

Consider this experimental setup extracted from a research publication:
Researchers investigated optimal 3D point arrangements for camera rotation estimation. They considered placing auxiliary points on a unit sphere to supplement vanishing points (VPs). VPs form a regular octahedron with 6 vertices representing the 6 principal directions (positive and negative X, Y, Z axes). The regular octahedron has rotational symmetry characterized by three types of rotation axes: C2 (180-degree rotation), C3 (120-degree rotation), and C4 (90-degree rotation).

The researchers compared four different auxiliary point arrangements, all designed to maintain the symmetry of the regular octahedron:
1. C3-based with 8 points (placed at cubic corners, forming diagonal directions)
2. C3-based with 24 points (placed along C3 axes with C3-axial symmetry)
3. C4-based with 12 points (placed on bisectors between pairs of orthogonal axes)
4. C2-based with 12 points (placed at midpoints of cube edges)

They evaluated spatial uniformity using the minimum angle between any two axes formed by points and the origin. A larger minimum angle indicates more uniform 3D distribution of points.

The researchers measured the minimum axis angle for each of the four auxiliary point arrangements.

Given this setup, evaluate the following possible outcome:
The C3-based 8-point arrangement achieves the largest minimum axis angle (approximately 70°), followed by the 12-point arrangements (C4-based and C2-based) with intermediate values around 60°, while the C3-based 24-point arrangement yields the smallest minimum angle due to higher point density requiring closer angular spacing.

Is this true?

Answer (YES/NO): NO